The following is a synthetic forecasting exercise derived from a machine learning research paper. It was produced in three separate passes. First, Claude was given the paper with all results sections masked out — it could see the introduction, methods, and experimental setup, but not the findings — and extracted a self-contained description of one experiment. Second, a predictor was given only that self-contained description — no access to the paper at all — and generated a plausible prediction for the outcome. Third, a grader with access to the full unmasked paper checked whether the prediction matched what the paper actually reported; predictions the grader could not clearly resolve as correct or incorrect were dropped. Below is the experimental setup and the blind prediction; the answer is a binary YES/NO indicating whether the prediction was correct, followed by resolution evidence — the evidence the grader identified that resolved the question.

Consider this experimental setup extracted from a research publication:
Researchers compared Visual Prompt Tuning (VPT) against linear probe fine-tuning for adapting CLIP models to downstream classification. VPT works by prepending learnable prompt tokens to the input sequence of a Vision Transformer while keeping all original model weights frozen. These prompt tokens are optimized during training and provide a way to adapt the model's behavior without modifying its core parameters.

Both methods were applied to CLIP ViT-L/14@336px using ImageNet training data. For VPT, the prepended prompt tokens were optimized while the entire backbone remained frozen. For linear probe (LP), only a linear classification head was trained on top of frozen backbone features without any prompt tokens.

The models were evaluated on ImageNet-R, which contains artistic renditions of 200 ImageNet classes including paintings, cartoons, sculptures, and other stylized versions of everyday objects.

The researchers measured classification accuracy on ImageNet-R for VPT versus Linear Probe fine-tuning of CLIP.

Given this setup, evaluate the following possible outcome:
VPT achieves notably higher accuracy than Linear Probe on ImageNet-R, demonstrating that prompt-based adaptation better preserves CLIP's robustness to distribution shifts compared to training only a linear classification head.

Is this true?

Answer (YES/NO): NO